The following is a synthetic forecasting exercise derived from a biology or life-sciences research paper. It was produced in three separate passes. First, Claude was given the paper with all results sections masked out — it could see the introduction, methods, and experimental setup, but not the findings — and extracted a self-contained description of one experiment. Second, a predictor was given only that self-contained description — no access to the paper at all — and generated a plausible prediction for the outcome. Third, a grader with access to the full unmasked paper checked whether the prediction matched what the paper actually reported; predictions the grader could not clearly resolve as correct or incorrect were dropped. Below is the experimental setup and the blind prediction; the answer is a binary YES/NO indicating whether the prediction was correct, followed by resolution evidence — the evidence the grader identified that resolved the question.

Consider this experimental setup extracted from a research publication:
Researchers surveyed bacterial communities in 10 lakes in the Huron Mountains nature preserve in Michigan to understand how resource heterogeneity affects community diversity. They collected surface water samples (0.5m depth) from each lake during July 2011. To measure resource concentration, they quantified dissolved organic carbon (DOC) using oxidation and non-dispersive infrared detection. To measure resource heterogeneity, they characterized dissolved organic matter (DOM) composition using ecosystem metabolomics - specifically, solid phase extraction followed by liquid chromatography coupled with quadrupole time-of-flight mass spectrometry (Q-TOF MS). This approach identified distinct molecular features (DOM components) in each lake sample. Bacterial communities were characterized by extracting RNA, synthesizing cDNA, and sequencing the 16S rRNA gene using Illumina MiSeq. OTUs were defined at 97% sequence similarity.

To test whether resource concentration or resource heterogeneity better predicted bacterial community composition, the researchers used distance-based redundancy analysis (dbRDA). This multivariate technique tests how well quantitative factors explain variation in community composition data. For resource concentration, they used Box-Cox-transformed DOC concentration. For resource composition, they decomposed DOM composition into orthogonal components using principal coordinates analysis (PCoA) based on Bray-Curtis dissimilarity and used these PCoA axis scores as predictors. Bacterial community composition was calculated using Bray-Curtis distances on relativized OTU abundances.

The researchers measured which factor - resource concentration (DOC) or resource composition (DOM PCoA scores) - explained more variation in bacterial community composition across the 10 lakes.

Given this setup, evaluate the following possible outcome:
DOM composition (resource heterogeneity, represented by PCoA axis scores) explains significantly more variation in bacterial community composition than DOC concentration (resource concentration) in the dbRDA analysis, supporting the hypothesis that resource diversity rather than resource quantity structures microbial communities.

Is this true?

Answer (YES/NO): YES